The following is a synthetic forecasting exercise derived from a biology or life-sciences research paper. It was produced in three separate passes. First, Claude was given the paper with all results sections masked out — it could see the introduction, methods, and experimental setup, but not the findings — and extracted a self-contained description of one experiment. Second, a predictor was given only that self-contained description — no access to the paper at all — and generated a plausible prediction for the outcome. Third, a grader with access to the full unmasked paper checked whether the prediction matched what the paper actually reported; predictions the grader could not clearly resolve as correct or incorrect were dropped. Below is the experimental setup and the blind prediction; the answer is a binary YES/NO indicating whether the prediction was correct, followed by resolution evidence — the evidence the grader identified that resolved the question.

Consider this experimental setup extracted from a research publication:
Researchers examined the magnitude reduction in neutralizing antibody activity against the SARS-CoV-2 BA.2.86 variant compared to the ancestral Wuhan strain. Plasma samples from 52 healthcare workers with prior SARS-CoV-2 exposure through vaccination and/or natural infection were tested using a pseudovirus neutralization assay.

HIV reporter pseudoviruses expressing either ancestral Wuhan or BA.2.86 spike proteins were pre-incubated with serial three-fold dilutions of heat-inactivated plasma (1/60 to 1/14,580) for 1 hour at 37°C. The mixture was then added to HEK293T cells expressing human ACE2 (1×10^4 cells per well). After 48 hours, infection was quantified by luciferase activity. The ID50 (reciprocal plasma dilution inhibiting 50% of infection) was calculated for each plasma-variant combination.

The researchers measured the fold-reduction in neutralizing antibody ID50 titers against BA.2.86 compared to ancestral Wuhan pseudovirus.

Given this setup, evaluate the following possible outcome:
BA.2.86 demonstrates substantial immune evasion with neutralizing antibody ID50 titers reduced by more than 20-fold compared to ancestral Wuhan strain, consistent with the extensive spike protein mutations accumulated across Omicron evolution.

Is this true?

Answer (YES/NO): NO